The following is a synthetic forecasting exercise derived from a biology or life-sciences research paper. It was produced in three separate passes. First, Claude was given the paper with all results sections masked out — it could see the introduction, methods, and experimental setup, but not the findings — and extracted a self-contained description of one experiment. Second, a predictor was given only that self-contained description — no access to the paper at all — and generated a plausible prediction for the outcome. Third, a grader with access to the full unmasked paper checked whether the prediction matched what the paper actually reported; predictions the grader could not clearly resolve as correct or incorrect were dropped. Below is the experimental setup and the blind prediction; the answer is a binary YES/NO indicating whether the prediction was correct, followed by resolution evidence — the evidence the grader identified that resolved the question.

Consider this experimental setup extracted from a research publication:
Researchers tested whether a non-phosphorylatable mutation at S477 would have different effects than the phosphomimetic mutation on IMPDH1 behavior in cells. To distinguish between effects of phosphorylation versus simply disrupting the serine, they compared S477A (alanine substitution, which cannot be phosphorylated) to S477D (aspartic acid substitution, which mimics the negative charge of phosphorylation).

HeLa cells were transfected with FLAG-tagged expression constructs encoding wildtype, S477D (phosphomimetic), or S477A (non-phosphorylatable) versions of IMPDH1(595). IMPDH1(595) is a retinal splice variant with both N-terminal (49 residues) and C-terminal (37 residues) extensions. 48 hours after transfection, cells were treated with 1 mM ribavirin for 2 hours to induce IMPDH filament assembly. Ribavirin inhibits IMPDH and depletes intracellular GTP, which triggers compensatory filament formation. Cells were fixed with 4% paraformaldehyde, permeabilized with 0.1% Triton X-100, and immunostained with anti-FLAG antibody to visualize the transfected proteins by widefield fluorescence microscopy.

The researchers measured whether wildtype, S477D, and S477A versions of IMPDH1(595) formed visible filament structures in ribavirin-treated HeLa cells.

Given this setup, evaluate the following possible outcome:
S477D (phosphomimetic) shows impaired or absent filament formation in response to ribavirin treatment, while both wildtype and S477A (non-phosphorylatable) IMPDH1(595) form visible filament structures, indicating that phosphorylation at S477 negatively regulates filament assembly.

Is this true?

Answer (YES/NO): YES